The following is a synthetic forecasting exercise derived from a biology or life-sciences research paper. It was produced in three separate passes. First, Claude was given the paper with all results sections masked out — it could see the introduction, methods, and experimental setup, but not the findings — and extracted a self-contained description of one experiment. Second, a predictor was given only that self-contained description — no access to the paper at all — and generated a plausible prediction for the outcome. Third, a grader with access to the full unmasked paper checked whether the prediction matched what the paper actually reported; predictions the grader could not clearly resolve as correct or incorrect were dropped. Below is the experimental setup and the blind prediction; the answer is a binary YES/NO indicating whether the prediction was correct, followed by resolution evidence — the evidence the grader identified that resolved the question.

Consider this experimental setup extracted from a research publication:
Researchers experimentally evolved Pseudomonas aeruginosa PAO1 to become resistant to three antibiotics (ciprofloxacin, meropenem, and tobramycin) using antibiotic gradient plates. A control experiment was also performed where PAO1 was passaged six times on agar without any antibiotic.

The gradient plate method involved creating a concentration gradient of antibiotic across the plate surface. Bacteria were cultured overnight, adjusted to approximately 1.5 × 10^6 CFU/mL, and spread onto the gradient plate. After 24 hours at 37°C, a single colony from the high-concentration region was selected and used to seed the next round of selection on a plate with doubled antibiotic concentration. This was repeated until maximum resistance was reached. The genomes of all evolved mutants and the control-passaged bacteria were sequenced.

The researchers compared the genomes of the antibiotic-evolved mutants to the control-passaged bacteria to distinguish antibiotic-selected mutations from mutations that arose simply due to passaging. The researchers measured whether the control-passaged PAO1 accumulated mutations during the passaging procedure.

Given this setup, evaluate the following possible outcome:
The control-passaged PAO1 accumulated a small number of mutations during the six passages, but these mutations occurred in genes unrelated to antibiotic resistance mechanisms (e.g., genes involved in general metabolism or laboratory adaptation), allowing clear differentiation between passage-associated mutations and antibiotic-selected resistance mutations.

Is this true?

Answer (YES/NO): NO